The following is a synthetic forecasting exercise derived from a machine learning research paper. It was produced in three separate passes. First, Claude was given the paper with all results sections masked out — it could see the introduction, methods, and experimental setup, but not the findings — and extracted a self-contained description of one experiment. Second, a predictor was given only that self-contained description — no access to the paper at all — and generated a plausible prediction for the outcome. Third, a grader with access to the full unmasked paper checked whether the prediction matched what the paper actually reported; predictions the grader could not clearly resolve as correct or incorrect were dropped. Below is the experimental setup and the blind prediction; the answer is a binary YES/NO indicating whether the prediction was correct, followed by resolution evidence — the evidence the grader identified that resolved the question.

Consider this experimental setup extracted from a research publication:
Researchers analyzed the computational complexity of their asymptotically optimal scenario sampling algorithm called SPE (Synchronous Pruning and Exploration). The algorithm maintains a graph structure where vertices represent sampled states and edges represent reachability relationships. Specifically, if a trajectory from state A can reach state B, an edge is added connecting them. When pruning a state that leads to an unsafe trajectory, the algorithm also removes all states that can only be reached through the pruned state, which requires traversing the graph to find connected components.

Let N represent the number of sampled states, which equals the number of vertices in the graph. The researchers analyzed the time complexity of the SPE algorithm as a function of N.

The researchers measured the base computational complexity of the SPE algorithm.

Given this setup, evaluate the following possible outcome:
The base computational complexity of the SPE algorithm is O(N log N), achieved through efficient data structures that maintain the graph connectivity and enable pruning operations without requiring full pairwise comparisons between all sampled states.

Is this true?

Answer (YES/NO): NO